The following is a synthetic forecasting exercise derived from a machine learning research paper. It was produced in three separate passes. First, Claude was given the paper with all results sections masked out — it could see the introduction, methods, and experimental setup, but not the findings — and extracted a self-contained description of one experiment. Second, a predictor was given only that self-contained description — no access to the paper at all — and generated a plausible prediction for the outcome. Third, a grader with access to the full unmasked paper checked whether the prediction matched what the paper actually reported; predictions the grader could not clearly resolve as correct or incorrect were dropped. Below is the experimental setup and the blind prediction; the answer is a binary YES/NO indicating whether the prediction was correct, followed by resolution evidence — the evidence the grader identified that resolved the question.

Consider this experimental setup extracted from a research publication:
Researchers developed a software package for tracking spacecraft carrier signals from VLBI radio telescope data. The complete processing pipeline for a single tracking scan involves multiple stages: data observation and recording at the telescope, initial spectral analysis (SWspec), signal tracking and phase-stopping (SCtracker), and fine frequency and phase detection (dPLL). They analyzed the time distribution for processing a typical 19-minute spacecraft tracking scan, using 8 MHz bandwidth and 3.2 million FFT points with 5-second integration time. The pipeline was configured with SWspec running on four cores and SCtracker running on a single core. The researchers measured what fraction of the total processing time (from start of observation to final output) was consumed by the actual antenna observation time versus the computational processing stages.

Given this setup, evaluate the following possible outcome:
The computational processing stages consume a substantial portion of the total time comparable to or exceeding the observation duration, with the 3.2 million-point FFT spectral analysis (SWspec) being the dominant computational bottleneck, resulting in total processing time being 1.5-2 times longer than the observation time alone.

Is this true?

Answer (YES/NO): NO